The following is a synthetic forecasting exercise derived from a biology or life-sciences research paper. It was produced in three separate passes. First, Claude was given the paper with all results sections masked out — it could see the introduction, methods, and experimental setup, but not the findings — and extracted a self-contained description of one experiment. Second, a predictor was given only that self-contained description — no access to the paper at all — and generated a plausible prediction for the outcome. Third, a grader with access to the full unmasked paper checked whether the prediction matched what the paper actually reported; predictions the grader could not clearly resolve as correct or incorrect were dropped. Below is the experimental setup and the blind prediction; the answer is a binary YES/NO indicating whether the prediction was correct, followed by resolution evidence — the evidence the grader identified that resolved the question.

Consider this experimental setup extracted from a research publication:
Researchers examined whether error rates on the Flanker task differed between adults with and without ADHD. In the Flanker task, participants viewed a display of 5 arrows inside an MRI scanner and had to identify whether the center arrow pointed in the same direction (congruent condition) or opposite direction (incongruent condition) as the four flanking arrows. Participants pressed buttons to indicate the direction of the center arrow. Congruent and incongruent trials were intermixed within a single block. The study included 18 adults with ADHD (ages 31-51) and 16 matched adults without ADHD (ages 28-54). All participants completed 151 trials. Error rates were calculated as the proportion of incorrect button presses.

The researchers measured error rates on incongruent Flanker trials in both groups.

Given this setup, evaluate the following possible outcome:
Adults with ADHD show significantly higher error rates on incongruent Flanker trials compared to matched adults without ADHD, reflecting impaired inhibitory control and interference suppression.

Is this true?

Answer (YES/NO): NO